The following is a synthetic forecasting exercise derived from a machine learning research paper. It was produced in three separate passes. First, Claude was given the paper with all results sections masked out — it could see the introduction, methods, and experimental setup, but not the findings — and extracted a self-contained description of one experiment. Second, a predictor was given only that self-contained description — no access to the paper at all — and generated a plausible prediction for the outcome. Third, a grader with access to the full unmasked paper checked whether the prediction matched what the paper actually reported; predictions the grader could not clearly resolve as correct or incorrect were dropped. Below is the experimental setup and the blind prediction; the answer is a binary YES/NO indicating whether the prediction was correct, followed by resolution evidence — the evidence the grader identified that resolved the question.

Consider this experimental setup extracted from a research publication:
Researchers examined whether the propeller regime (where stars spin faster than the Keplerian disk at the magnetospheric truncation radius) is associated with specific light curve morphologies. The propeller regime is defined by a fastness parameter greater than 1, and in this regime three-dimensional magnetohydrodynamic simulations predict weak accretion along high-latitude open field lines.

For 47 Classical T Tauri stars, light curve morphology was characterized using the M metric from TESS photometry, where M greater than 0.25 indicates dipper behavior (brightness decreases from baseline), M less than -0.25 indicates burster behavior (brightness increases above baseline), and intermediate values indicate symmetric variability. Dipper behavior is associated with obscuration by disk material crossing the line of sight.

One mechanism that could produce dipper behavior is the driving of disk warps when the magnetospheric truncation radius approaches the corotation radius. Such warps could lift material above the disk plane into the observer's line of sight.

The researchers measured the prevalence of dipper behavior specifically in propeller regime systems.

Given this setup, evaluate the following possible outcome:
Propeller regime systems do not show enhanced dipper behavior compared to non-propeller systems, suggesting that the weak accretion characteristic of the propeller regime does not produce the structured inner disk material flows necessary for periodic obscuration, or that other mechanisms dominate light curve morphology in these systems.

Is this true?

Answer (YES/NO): NO